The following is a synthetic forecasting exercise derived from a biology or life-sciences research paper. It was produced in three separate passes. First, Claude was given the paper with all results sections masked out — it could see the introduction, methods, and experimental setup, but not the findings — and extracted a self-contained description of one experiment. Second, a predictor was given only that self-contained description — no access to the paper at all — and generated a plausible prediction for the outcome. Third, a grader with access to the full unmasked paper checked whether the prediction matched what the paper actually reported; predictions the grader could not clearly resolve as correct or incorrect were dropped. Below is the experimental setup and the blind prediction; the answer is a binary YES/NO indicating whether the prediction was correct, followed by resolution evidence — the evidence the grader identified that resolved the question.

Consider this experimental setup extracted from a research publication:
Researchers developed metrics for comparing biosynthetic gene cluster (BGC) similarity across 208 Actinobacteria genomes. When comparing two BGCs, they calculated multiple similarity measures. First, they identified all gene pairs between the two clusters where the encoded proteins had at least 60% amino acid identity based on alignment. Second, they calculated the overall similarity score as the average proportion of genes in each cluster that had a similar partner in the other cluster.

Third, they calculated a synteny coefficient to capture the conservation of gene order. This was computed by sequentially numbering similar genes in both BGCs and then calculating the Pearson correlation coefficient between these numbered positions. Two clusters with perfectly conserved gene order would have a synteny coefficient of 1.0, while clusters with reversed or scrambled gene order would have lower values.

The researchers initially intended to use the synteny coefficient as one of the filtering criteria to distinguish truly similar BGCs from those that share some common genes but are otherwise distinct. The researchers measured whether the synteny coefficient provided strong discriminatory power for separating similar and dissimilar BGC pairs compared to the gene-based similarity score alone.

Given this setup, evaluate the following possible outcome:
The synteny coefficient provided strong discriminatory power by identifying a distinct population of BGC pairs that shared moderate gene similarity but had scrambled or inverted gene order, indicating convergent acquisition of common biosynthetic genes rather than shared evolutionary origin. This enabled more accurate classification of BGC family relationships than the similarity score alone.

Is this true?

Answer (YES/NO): NO